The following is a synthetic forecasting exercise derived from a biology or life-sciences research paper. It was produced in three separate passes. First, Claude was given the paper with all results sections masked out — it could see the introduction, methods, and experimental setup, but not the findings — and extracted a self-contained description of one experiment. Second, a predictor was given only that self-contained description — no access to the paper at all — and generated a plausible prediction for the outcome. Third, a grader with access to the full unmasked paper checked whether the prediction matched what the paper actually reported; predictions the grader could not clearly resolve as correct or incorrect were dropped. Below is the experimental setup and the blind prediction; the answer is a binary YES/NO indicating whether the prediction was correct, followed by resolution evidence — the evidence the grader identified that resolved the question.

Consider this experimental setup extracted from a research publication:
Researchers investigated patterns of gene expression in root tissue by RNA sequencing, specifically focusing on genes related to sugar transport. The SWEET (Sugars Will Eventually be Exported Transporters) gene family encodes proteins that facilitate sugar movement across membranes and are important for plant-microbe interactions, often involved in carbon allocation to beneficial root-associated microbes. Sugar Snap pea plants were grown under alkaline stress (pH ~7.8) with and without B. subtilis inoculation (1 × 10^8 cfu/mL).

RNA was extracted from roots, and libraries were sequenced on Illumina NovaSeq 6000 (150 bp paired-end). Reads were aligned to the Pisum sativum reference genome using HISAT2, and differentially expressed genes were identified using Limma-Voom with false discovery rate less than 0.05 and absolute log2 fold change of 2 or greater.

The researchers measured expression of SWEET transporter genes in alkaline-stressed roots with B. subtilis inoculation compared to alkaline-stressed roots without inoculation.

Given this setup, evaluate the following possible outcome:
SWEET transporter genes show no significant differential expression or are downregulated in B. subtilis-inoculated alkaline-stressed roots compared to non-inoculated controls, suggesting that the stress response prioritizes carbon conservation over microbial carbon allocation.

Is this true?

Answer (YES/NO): NO